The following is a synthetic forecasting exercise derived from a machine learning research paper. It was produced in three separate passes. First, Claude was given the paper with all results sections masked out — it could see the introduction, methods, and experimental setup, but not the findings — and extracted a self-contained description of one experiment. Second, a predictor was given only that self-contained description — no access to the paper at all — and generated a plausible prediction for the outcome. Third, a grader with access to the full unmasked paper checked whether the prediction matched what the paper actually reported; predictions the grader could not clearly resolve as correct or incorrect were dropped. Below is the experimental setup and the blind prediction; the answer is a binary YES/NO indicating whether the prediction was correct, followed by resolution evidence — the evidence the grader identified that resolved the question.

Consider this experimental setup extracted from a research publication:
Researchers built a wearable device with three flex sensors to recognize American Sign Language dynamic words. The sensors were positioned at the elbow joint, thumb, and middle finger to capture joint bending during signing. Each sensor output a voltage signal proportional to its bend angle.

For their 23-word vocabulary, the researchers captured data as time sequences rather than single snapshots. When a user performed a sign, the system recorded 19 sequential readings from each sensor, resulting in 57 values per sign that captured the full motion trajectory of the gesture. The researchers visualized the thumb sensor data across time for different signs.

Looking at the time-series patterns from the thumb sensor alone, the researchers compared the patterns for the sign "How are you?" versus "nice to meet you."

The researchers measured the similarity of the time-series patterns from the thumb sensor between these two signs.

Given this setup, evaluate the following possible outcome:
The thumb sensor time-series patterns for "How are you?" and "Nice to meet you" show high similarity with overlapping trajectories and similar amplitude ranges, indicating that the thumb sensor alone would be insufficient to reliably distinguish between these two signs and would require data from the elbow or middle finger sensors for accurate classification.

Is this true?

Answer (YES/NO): YES